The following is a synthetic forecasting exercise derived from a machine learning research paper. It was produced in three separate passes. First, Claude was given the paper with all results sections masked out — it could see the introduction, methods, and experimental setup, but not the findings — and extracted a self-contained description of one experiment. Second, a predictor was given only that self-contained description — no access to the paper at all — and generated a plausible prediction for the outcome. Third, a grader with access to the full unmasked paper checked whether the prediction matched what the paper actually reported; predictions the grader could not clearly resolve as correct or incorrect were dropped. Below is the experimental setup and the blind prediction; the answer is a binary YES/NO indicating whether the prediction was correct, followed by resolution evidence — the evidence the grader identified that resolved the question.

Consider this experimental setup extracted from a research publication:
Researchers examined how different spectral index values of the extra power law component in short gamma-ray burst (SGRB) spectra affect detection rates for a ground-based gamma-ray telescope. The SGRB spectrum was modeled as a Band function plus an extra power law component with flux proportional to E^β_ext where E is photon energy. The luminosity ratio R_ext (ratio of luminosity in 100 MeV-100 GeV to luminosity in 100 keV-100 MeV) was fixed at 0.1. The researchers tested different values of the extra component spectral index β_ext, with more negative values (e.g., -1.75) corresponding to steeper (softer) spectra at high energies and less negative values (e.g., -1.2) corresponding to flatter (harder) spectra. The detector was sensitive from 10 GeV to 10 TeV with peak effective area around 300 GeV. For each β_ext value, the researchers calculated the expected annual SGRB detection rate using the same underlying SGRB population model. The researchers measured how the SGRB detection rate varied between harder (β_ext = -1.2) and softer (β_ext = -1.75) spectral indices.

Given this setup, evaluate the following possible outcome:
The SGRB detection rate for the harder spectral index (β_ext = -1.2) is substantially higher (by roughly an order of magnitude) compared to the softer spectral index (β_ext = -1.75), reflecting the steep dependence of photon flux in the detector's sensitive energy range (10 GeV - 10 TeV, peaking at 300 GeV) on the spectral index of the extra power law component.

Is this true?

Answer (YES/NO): NO